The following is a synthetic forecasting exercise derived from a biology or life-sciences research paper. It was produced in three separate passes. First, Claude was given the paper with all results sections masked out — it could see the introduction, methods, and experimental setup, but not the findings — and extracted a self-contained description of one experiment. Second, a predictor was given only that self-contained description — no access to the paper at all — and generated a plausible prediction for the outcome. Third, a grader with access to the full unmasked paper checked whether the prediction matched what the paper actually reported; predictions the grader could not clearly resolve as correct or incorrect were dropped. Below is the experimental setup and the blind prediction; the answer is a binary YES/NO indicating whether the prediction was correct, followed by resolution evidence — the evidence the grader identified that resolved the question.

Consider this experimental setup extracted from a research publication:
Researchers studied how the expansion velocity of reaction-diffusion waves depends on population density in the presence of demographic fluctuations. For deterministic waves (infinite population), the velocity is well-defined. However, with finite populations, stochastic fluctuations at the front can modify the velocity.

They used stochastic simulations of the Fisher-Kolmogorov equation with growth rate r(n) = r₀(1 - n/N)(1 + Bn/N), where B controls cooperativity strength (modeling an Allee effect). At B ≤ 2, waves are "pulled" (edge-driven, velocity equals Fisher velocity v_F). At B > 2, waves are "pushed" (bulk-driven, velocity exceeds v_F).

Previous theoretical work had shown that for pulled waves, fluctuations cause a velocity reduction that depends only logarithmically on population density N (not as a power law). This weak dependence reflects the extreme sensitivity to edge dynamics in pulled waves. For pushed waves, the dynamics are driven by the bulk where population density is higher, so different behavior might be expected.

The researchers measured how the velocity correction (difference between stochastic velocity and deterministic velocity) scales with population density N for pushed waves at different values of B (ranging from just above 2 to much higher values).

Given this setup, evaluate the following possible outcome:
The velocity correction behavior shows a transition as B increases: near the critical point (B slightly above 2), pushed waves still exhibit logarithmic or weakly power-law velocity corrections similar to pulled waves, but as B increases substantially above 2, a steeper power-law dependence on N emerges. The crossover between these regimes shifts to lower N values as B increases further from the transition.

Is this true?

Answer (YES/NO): NO